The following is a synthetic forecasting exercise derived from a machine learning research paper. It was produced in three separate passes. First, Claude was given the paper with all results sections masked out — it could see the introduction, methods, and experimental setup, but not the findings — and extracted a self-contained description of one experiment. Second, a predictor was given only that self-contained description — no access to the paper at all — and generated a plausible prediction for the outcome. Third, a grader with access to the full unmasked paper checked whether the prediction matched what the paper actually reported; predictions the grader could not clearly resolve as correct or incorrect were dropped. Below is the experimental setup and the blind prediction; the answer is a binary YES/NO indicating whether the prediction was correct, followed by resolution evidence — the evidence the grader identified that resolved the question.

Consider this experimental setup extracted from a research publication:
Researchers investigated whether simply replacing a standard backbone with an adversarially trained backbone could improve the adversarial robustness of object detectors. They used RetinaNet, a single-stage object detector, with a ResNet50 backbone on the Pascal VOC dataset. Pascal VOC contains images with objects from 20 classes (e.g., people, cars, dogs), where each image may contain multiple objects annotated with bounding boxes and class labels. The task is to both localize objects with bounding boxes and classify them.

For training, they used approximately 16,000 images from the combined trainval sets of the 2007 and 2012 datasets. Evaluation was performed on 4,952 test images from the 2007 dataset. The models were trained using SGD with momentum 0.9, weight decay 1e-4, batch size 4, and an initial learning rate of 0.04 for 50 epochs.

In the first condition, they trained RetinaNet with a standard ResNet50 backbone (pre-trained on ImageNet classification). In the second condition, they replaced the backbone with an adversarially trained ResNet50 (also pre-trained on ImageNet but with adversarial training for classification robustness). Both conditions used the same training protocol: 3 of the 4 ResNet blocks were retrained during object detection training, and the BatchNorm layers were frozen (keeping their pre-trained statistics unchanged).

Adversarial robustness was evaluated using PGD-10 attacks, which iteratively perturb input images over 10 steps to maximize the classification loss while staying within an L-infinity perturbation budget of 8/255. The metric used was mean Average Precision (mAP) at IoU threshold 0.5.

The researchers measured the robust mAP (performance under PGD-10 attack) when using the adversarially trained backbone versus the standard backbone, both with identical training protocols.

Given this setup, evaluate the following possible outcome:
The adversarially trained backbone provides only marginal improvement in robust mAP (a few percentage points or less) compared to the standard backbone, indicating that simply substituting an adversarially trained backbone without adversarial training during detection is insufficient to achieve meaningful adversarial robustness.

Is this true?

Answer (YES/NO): YES